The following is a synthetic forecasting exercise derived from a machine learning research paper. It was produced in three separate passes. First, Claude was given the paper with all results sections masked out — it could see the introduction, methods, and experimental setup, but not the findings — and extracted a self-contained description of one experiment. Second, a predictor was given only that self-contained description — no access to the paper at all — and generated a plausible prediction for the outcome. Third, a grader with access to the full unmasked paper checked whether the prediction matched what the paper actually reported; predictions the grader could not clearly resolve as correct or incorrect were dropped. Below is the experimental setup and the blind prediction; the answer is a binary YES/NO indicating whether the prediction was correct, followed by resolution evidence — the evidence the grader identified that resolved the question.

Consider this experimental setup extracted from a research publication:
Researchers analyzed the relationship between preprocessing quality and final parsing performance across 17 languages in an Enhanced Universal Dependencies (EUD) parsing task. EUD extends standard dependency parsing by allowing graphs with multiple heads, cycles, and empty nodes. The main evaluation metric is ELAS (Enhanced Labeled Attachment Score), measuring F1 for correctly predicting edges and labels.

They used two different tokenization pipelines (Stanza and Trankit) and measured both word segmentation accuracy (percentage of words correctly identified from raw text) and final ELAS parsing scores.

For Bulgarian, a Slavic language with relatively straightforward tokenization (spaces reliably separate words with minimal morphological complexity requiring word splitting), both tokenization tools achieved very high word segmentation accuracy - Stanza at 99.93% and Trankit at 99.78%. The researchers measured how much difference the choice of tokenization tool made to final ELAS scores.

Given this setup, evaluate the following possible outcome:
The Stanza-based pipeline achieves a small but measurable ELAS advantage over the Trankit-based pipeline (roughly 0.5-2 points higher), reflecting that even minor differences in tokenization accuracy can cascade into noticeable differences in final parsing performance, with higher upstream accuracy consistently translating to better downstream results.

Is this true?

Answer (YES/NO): NO